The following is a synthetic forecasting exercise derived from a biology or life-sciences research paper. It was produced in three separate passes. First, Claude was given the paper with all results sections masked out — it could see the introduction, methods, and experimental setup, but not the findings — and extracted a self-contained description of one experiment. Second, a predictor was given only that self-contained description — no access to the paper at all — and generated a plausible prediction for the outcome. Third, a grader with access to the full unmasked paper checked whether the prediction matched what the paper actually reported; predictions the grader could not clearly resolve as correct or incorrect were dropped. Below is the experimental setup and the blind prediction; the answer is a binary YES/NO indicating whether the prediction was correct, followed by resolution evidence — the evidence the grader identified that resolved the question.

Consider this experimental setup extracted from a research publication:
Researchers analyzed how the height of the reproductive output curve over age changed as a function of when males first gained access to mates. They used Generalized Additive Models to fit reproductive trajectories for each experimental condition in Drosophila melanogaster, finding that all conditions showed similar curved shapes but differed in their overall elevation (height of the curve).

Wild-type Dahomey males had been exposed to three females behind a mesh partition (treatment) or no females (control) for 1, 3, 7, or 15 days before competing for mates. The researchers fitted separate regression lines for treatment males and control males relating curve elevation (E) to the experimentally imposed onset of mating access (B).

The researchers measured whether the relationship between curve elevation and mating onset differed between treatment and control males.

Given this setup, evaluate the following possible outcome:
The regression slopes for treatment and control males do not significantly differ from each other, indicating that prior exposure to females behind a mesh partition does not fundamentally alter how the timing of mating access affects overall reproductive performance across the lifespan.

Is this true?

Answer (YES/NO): NO